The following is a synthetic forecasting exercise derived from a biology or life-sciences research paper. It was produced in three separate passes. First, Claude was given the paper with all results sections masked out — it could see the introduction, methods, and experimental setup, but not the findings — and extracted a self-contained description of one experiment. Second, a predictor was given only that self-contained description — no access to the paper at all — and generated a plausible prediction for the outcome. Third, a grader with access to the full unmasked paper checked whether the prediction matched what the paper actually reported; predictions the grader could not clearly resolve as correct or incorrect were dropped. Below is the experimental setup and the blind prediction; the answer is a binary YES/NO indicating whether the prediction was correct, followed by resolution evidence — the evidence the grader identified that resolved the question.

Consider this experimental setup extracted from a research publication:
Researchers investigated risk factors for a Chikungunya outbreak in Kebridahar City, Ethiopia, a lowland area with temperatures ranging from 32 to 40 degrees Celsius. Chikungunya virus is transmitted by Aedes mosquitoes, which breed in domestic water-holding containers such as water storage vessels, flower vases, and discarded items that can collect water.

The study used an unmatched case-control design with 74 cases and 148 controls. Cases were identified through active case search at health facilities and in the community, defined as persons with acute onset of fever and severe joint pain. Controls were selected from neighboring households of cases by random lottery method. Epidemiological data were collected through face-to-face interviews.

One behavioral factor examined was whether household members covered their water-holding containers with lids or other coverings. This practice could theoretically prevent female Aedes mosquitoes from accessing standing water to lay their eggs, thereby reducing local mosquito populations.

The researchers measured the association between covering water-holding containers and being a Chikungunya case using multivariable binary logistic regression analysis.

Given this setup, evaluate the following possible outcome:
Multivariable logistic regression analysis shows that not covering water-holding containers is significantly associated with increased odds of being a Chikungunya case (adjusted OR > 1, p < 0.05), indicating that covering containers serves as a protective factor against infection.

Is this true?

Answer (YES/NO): YES